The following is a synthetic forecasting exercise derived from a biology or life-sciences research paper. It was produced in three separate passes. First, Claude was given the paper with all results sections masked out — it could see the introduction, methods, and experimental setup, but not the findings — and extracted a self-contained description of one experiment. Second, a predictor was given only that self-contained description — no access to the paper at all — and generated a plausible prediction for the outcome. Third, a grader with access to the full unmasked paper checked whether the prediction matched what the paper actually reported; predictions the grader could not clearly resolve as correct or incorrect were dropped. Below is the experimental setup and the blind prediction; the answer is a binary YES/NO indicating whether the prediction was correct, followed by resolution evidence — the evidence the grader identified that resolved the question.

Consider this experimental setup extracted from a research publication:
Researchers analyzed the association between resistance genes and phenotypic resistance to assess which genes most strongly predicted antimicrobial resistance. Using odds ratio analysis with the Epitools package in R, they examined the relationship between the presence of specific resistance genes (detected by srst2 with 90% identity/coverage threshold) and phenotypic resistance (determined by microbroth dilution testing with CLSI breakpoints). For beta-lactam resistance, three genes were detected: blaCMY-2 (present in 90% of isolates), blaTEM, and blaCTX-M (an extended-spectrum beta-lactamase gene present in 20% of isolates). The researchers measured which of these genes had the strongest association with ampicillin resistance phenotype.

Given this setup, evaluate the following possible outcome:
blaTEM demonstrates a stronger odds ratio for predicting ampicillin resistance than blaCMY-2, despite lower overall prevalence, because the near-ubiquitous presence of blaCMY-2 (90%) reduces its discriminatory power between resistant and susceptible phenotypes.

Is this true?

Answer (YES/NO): NO